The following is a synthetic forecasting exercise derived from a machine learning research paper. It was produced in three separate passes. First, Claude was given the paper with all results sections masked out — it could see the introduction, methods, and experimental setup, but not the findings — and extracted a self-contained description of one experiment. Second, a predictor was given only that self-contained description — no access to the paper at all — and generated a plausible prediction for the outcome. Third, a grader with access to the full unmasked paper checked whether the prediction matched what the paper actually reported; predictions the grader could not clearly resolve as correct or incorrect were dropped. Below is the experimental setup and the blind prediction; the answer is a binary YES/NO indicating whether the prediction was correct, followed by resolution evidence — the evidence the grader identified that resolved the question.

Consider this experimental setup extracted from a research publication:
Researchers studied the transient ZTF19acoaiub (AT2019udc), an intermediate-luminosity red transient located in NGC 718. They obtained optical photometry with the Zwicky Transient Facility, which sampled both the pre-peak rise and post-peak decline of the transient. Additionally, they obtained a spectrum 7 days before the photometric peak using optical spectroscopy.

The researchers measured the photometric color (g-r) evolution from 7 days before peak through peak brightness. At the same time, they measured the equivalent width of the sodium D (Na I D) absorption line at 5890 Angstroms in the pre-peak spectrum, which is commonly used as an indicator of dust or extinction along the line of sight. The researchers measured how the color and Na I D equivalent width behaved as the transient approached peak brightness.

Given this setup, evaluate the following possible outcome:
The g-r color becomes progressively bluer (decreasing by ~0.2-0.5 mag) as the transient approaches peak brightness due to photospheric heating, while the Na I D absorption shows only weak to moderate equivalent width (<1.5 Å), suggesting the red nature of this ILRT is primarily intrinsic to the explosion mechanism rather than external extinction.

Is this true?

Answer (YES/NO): NO